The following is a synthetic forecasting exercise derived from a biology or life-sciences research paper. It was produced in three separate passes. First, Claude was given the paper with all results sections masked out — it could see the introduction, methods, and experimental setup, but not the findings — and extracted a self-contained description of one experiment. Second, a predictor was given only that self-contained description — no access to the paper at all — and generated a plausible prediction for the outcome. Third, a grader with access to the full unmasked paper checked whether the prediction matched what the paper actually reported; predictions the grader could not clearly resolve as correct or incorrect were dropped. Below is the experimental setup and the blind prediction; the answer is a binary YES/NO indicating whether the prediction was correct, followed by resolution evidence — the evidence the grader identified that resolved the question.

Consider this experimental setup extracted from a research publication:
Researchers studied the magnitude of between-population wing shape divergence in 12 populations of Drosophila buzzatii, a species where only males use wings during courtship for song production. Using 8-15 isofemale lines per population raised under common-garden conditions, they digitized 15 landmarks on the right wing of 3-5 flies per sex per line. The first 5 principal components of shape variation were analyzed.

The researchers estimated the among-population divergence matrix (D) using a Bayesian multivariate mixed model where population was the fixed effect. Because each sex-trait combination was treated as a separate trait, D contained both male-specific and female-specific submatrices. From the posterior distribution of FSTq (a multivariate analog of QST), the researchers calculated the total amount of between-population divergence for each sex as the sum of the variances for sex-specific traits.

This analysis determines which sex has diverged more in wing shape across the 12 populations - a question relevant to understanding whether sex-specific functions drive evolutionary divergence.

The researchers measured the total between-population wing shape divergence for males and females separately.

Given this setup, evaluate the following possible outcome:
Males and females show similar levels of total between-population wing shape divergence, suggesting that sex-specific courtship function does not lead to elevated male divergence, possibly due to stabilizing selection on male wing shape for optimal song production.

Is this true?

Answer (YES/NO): NO